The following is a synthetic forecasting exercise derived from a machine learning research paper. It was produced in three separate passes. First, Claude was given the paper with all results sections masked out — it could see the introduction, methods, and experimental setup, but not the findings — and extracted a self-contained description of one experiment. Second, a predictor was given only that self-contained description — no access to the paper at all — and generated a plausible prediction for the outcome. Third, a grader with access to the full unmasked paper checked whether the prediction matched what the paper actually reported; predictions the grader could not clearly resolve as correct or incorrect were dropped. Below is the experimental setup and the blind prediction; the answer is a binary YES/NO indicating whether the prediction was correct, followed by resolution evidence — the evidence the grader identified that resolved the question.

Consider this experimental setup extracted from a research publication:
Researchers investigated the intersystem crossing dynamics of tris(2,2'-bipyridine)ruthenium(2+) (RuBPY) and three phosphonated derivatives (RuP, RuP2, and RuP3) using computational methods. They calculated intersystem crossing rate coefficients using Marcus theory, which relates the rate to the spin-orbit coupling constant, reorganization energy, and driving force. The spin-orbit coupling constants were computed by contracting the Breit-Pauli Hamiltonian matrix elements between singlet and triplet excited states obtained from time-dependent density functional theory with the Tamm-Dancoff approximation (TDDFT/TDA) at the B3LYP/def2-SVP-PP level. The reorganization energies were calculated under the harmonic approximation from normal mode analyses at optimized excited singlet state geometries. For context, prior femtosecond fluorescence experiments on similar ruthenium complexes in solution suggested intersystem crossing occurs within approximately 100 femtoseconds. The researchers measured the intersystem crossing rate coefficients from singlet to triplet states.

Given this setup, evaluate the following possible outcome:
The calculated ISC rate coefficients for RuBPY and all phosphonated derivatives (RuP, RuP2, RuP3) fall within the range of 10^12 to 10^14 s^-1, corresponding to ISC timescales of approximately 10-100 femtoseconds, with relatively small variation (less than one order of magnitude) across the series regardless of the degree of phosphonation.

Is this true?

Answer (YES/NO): YES